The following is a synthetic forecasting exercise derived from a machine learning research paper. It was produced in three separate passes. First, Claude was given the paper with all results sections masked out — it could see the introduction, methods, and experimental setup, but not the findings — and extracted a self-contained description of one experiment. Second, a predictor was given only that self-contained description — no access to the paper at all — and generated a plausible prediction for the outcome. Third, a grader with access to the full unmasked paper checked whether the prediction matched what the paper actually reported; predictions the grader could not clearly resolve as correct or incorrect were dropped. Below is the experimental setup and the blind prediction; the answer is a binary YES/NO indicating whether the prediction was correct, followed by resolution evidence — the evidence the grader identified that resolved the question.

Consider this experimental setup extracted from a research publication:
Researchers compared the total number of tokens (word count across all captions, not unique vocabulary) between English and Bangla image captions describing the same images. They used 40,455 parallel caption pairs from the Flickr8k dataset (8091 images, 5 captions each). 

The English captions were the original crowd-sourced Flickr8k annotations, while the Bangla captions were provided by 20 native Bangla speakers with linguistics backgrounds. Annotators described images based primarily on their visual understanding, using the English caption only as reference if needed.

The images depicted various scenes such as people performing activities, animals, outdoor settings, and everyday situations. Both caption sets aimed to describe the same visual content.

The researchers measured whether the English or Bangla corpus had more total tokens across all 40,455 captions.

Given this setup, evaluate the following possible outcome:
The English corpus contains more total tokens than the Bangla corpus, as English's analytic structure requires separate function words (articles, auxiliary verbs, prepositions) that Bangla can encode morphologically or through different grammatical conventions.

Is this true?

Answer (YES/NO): YES